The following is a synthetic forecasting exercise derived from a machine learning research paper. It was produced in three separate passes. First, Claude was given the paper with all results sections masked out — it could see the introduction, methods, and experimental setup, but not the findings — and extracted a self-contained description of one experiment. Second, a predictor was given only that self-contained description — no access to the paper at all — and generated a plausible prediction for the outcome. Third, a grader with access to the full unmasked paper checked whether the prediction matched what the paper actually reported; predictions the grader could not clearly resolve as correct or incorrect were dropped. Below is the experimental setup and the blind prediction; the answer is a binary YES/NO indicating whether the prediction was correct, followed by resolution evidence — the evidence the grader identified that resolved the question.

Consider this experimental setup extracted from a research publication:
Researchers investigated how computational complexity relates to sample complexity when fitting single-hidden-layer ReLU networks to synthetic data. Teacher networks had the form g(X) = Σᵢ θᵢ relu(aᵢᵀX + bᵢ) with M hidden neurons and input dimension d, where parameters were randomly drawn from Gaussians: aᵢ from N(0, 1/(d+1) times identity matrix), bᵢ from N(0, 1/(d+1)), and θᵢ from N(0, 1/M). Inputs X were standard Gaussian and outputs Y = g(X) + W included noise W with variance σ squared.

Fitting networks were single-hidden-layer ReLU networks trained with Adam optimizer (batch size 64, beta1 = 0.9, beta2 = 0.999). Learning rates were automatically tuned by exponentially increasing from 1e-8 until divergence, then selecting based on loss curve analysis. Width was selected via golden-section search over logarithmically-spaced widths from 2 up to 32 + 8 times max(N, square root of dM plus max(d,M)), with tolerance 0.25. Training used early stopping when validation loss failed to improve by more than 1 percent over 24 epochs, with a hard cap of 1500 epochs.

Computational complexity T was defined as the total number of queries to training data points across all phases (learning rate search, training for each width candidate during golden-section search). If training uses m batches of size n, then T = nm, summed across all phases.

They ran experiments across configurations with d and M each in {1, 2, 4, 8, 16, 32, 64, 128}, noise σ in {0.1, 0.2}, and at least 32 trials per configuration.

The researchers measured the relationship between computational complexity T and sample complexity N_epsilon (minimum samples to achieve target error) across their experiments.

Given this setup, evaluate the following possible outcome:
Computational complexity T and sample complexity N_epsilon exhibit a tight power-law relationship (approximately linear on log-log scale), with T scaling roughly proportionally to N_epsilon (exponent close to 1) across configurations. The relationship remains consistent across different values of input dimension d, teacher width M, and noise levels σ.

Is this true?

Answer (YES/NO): YES